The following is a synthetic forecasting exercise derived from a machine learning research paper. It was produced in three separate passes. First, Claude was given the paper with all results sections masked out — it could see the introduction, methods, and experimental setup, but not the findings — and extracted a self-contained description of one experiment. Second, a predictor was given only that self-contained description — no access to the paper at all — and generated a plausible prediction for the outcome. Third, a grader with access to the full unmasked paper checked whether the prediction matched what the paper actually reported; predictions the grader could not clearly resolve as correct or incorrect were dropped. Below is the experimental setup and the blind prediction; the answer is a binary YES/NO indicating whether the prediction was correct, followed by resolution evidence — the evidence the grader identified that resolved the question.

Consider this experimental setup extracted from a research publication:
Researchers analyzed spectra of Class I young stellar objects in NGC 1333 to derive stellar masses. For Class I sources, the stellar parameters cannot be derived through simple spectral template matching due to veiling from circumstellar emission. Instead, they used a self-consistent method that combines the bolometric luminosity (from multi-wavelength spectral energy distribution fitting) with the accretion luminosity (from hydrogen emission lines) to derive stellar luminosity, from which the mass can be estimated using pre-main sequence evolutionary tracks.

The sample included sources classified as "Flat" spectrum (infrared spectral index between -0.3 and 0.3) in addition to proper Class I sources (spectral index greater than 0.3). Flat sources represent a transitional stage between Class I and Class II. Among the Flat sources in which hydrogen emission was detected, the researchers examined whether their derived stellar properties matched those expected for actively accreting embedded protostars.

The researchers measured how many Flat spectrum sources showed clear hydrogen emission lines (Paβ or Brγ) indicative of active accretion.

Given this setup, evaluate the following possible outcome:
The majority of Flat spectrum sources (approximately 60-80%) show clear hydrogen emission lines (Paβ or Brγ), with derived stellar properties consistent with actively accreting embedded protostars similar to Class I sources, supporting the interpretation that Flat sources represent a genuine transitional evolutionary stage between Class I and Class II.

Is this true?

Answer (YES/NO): NO